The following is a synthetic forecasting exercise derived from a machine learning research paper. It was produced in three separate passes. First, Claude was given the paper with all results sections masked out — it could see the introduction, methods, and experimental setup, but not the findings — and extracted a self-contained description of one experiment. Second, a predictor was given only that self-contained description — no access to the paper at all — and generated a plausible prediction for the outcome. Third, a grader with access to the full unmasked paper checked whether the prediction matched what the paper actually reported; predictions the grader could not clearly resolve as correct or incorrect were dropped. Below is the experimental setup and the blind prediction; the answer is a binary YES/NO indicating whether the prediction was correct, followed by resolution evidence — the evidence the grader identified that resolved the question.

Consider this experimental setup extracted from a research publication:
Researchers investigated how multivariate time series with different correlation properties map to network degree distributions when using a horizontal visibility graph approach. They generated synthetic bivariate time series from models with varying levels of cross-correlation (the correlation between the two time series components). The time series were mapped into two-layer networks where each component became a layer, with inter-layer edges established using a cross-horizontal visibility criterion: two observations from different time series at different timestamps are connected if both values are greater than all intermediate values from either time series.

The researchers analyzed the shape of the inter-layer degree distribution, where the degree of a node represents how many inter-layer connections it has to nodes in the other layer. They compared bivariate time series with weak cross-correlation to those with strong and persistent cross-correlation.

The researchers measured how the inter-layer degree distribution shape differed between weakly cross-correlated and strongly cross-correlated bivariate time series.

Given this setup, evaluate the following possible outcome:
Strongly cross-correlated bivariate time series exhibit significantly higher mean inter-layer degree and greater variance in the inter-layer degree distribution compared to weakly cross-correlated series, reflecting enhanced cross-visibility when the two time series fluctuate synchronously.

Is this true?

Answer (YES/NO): YES